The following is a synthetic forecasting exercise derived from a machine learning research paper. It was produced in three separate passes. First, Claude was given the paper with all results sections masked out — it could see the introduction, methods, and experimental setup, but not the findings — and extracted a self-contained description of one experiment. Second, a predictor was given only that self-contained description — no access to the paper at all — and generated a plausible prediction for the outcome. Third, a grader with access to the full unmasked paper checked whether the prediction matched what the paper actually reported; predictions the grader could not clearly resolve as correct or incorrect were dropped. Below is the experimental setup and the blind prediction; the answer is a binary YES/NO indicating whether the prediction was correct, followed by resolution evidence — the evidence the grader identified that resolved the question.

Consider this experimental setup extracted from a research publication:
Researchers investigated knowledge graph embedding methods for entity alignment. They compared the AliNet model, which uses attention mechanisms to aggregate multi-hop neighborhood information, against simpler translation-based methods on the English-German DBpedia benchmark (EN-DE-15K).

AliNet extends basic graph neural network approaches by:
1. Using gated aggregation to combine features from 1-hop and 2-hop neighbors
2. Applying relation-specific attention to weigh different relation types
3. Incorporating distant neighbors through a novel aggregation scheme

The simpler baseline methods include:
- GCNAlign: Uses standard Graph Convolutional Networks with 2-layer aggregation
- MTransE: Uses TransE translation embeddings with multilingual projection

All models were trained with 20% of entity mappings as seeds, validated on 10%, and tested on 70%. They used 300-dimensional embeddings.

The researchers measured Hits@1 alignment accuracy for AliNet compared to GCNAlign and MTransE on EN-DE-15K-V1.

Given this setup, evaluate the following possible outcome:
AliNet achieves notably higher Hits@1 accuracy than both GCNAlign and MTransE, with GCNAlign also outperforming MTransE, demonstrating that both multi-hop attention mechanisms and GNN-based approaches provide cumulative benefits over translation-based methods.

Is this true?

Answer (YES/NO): NO